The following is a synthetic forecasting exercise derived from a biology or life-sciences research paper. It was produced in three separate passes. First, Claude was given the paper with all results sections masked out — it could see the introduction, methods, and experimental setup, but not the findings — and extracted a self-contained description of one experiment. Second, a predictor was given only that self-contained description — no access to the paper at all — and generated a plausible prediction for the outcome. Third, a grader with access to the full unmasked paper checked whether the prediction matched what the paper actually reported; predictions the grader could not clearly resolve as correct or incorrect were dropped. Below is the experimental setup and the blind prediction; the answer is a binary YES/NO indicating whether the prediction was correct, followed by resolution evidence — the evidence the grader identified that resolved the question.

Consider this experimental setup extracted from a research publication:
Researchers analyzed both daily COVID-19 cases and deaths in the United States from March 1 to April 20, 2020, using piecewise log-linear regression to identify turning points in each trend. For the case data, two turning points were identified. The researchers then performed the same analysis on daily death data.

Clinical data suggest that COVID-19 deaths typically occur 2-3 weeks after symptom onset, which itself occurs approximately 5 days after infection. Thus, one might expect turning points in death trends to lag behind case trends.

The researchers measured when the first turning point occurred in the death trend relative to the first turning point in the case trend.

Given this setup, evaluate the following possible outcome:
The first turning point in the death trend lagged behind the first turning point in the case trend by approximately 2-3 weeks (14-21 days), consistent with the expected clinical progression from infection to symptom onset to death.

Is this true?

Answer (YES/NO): NO